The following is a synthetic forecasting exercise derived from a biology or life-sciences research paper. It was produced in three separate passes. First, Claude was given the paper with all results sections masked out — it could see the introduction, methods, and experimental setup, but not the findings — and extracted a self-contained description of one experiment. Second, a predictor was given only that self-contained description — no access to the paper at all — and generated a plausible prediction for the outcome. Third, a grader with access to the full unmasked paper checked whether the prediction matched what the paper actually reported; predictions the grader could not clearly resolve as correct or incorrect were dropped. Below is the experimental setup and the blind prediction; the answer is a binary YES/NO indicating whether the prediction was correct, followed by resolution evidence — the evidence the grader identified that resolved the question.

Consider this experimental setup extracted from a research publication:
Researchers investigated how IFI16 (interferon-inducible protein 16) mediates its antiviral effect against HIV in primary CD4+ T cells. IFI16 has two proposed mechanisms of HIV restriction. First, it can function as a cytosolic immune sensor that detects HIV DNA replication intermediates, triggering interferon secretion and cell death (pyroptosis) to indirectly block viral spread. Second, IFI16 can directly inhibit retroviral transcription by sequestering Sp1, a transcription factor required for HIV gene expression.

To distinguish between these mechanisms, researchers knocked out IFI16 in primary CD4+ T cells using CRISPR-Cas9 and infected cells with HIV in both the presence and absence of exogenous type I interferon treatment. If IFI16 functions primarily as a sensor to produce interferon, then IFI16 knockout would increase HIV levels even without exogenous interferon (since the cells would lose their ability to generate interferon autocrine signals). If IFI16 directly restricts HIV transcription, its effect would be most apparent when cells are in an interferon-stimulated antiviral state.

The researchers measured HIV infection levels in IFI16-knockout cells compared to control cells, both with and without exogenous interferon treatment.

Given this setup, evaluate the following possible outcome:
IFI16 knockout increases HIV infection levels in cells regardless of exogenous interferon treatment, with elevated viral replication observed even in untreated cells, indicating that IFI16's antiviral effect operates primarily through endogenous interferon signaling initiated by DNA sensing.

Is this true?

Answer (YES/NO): NO